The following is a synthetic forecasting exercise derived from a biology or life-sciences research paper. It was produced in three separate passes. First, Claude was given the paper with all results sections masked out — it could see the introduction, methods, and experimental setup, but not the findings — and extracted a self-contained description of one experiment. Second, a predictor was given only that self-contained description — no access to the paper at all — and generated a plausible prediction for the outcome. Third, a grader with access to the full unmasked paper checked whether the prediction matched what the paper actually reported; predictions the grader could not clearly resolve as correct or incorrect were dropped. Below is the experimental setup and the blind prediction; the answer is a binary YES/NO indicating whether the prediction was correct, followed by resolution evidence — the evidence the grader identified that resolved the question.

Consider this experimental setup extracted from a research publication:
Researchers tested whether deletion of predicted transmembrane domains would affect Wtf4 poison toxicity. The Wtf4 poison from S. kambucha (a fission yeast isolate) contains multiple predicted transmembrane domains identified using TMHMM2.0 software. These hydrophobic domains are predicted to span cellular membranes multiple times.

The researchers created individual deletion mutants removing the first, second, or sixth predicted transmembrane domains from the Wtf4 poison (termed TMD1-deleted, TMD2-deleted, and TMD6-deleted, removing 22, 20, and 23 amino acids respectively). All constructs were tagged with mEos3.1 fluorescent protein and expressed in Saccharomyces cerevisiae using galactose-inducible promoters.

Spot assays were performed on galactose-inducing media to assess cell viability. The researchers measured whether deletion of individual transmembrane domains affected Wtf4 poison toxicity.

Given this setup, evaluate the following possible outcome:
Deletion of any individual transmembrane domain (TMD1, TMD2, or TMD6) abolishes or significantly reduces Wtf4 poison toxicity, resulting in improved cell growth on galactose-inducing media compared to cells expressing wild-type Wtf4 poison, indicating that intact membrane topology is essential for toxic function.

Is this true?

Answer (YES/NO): YES